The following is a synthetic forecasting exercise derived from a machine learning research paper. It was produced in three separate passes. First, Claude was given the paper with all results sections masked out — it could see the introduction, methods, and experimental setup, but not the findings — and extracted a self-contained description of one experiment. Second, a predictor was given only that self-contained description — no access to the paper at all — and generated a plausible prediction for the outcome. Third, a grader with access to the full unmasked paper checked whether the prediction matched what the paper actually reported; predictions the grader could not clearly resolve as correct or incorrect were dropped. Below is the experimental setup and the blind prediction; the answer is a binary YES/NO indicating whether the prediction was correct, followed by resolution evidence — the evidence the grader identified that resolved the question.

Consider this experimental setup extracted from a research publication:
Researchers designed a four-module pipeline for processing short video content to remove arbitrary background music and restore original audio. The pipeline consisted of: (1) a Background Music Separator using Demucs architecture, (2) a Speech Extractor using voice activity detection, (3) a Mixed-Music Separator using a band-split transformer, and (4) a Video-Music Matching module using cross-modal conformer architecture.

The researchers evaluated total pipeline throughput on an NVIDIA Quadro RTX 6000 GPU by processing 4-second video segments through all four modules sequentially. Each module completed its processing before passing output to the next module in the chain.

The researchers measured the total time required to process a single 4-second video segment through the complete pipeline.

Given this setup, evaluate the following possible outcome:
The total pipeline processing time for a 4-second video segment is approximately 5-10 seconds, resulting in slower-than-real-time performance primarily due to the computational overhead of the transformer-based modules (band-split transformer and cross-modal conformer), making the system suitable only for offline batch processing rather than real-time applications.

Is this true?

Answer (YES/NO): NO